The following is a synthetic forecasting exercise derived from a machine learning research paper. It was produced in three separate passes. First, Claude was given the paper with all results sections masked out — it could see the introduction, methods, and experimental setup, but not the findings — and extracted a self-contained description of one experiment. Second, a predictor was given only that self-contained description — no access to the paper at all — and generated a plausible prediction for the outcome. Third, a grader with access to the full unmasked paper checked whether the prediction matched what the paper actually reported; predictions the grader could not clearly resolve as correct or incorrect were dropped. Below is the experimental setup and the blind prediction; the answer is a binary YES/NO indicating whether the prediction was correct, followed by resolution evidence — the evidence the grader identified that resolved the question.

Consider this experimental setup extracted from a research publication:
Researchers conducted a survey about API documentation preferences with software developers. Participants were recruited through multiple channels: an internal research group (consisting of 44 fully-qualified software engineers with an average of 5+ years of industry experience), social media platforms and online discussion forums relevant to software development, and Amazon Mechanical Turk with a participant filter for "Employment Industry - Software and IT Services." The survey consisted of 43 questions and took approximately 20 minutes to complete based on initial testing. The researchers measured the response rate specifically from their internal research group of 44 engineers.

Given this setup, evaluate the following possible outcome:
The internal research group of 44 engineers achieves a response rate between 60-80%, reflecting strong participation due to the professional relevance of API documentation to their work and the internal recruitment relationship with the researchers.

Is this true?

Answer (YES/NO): NO